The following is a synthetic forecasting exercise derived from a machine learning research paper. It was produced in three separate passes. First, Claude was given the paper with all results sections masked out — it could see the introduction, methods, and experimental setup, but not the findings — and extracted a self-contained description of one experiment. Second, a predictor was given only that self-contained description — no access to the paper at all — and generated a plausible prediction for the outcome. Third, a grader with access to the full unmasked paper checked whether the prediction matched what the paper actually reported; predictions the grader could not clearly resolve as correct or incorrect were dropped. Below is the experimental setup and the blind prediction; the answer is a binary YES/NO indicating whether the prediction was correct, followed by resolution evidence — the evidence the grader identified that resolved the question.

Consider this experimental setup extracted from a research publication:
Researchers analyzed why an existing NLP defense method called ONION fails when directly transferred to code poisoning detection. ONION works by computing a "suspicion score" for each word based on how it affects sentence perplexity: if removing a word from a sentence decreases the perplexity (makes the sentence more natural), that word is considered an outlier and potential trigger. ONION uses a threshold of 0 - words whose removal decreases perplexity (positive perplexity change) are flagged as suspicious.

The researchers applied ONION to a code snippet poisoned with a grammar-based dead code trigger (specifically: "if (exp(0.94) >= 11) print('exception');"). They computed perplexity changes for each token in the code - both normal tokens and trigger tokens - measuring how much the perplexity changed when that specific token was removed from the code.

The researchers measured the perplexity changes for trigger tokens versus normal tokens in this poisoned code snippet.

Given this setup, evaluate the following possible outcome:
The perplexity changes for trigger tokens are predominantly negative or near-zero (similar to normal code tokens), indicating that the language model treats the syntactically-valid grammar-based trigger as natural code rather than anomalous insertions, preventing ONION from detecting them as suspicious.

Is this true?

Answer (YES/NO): NO